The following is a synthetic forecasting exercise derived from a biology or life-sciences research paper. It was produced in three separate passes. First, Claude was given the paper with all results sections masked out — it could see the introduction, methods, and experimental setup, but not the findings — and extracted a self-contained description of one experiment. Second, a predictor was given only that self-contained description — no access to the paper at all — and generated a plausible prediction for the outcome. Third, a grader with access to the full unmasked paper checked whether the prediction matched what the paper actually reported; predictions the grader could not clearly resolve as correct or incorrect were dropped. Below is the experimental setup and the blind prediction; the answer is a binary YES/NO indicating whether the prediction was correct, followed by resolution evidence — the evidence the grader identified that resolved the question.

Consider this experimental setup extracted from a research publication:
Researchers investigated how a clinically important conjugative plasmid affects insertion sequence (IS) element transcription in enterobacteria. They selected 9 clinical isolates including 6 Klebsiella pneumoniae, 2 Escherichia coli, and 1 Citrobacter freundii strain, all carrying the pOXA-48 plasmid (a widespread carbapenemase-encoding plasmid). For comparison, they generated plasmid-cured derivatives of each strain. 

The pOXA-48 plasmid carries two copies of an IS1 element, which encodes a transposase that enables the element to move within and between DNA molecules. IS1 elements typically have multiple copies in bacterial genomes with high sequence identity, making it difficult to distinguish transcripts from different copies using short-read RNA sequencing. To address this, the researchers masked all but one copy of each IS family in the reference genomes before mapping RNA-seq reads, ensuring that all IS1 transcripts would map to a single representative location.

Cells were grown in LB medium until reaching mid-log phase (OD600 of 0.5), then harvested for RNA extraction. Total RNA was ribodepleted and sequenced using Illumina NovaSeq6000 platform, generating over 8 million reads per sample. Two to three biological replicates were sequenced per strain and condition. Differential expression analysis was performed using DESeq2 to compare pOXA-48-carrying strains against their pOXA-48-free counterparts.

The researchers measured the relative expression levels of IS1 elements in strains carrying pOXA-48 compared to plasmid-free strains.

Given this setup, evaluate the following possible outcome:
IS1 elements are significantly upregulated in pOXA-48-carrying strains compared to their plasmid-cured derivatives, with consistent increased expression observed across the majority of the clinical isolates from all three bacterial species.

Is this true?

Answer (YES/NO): NO